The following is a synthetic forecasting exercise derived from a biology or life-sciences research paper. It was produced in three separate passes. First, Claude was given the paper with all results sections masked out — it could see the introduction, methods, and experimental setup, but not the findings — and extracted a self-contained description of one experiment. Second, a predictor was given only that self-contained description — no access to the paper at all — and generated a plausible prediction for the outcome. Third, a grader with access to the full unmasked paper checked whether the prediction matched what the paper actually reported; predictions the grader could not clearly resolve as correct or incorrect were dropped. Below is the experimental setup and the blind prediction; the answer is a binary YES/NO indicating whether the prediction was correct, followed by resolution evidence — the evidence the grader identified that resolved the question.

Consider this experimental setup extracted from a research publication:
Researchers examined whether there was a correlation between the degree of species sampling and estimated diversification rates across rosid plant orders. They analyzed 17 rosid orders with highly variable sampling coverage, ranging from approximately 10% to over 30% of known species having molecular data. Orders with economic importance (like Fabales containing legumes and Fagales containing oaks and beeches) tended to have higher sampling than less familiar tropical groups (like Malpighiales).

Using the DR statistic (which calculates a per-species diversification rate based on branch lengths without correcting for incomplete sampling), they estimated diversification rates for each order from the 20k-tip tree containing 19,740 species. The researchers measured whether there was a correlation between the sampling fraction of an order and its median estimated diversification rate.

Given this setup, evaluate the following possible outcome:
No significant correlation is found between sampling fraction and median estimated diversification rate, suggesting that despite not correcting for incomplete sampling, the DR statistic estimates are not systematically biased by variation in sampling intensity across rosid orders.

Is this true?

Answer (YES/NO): NO